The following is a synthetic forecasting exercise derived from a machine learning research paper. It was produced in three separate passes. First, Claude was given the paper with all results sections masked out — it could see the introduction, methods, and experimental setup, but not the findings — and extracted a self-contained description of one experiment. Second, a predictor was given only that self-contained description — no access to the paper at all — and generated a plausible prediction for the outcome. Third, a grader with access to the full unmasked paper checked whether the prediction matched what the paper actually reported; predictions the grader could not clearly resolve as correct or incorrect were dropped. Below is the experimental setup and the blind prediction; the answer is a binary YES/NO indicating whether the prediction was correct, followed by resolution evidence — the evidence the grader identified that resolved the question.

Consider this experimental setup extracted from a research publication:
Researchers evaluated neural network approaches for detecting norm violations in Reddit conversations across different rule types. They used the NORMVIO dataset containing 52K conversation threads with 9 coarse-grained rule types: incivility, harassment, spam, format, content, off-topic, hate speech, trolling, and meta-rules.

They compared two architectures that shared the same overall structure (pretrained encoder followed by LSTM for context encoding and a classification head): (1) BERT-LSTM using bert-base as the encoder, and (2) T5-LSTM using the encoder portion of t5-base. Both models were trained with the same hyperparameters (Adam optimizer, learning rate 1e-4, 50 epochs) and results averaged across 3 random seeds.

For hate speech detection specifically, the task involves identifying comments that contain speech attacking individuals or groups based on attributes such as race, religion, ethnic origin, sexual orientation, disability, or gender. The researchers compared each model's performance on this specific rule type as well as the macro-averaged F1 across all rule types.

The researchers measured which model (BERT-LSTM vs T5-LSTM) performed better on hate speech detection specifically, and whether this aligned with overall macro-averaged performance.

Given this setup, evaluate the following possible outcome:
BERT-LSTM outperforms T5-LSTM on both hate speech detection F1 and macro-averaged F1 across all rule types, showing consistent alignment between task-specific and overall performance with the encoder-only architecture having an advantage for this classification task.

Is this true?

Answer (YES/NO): NO